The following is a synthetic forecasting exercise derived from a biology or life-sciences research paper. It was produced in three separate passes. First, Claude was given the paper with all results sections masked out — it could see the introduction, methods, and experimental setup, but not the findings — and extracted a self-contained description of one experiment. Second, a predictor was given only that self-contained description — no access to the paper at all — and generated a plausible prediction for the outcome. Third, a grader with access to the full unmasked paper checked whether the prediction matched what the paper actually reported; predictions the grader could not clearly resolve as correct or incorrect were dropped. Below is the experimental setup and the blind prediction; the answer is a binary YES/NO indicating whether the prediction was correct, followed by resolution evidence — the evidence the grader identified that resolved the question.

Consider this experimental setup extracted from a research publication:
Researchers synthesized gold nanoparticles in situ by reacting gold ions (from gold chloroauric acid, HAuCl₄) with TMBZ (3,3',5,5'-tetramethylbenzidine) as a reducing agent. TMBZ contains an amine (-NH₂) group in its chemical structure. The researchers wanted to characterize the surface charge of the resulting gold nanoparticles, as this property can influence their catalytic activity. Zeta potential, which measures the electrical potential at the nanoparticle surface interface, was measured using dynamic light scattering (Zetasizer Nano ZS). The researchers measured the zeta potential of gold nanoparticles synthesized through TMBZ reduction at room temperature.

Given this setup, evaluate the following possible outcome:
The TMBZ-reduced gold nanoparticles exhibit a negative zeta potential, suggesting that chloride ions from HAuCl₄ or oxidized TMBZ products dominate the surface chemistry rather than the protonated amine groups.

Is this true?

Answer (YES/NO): NO